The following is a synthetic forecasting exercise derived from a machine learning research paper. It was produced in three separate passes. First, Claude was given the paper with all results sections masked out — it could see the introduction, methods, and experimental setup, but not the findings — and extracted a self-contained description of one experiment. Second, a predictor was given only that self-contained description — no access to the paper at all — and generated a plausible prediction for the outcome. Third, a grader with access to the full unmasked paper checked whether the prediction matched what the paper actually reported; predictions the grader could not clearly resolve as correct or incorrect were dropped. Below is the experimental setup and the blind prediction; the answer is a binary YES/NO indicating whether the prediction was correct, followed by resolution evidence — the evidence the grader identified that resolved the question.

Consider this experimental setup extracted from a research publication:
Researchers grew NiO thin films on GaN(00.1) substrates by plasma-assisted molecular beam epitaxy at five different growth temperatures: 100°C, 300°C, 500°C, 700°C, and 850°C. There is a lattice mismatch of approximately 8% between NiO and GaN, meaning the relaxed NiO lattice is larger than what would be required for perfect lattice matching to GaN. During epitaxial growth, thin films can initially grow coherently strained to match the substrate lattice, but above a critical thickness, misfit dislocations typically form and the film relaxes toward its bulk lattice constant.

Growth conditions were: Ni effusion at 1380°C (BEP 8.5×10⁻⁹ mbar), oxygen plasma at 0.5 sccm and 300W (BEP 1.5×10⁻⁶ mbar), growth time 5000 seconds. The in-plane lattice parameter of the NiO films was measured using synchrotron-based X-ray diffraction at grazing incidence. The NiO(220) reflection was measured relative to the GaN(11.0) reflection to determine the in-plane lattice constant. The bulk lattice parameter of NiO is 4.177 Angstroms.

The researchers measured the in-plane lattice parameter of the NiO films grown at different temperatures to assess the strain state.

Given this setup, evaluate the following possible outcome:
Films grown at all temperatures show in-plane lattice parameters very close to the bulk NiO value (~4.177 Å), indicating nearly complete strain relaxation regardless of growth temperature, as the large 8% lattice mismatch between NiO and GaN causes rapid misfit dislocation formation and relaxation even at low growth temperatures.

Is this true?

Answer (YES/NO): YES